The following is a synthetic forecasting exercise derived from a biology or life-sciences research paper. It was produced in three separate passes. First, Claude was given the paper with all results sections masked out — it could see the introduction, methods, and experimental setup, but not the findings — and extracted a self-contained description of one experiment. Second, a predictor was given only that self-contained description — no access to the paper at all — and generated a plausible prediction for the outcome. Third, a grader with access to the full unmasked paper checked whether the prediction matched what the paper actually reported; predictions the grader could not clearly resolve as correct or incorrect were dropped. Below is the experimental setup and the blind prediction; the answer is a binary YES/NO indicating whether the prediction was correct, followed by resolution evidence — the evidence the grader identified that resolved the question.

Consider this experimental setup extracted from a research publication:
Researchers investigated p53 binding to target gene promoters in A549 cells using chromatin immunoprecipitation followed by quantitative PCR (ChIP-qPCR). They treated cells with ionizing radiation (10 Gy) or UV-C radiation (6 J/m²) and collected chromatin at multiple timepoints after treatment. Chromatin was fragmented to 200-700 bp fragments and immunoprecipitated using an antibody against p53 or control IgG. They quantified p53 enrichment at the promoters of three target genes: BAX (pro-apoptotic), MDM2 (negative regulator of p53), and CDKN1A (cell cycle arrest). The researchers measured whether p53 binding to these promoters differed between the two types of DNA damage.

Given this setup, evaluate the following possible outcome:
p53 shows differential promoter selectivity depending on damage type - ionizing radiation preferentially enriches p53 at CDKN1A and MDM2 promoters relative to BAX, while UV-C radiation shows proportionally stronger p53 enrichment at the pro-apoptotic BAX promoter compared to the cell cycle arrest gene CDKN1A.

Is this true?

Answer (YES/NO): NO